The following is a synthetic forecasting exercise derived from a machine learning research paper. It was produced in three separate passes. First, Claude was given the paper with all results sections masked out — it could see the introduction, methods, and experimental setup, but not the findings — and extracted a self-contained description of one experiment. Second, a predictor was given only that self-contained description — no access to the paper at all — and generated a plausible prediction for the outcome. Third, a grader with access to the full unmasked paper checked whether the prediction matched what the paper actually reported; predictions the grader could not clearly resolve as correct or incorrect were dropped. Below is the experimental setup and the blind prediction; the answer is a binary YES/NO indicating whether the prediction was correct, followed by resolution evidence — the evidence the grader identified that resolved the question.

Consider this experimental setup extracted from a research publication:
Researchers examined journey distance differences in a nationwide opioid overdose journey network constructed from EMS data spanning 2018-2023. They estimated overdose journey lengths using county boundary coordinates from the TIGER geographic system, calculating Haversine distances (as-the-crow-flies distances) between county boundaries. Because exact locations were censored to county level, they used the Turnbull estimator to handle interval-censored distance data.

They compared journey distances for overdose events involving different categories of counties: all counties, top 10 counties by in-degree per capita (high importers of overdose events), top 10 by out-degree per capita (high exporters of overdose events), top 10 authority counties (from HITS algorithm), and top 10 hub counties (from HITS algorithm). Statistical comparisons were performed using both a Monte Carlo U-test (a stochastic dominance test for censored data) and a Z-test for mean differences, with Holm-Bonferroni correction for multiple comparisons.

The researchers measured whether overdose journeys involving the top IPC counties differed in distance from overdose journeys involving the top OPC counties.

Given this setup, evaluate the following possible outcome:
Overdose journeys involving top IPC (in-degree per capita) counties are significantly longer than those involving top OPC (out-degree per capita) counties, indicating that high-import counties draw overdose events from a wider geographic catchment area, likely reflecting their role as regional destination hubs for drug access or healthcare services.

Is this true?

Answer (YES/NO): YES